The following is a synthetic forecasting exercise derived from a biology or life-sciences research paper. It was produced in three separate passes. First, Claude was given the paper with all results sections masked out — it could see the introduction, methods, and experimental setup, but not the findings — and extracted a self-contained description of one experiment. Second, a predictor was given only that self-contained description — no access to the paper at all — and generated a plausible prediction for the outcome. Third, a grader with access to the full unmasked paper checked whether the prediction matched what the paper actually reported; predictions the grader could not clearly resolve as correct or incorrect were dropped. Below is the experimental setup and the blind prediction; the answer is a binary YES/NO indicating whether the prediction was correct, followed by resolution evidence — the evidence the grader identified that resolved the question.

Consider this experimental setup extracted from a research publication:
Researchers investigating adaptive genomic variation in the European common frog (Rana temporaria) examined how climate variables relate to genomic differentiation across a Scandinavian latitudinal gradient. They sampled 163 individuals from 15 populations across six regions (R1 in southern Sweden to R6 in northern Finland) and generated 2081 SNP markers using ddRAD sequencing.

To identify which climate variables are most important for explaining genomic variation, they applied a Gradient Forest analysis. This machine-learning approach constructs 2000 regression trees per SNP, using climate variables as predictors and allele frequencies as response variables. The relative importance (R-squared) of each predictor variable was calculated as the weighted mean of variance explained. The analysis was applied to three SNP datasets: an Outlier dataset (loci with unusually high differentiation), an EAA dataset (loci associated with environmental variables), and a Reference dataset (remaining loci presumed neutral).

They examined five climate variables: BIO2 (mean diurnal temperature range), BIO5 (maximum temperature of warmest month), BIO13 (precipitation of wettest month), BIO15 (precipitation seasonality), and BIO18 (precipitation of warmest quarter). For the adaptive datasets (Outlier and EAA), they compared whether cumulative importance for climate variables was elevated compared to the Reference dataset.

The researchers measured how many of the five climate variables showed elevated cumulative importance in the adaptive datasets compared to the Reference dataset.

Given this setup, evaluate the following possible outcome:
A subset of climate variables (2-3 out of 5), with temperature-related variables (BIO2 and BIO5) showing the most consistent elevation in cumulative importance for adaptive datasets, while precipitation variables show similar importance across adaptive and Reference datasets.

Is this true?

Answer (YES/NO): NO